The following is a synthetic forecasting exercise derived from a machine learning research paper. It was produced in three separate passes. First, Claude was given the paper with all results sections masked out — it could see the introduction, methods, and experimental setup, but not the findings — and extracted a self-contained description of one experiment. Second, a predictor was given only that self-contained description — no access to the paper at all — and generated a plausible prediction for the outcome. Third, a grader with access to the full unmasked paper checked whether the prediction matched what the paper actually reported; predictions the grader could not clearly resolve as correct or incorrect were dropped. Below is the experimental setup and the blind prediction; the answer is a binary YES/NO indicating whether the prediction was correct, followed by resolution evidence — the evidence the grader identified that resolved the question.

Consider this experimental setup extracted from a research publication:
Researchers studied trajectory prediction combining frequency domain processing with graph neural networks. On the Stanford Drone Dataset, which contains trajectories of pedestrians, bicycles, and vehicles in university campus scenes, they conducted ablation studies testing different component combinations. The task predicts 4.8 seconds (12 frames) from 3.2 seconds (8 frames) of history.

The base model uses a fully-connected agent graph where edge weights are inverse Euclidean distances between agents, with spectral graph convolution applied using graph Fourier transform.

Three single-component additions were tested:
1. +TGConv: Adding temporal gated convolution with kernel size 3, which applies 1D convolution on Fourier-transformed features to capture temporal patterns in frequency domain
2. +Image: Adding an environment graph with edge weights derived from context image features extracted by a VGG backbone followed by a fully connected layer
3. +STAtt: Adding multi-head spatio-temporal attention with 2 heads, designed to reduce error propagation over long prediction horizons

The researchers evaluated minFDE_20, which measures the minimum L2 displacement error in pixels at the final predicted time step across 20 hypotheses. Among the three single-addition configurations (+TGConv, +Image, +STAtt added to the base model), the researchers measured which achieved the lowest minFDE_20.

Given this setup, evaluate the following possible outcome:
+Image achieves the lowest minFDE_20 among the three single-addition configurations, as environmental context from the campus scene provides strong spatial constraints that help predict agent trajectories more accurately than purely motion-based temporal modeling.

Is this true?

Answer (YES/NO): YES